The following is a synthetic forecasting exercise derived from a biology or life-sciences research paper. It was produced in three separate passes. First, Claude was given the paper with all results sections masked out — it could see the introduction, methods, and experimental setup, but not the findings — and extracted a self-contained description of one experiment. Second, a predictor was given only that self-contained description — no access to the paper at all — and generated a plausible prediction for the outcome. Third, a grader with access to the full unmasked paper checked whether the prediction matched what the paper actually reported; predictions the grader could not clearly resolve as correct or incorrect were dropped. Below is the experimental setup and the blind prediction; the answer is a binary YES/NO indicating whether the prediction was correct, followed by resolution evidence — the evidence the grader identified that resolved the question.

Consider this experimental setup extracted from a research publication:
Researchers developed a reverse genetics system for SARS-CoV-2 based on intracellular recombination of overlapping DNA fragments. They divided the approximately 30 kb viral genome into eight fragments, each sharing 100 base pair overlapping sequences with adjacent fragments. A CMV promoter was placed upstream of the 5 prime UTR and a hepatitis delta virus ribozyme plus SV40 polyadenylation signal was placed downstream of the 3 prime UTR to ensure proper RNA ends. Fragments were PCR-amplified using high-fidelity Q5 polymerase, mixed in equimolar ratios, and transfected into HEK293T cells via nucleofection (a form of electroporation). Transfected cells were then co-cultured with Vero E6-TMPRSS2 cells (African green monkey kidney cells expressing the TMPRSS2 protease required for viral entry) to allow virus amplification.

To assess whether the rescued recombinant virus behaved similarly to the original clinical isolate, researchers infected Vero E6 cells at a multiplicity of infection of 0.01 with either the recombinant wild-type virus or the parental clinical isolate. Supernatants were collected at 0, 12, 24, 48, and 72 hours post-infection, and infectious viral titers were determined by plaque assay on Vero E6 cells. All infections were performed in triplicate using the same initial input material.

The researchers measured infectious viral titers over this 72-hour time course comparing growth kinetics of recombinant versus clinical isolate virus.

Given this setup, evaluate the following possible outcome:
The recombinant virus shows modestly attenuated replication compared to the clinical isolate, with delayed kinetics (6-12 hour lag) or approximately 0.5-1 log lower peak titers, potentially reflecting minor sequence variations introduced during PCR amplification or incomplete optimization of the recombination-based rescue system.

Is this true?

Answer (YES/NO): YES